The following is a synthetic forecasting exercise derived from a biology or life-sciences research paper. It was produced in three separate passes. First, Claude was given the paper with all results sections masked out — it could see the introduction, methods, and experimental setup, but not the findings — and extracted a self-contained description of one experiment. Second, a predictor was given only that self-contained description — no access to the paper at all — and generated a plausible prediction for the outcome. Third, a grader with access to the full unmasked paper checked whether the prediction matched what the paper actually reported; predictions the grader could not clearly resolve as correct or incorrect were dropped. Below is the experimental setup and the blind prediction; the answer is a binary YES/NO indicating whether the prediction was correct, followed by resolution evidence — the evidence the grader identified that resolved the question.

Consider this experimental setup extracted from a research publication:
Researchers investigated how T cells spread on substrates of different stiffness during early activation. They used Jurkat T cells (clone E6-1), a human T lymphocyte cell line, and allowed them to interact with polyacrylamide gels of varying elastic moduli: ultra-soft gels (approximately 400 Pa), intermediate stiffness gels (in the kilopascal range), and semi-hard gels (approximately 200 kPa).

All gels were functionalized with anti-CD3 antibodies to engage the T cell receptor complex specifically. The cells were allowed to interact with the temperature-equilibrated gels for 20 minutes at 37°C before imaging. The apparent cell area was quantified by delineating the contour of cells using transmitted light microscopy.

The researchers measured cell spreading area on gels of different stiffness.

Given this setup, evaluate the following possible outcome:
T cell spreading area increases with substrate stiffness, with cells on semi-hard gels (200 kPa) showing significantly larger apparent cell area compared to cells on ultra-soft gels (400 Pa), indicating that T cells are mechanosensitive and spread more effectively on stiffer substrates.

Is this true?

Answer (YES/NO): NO